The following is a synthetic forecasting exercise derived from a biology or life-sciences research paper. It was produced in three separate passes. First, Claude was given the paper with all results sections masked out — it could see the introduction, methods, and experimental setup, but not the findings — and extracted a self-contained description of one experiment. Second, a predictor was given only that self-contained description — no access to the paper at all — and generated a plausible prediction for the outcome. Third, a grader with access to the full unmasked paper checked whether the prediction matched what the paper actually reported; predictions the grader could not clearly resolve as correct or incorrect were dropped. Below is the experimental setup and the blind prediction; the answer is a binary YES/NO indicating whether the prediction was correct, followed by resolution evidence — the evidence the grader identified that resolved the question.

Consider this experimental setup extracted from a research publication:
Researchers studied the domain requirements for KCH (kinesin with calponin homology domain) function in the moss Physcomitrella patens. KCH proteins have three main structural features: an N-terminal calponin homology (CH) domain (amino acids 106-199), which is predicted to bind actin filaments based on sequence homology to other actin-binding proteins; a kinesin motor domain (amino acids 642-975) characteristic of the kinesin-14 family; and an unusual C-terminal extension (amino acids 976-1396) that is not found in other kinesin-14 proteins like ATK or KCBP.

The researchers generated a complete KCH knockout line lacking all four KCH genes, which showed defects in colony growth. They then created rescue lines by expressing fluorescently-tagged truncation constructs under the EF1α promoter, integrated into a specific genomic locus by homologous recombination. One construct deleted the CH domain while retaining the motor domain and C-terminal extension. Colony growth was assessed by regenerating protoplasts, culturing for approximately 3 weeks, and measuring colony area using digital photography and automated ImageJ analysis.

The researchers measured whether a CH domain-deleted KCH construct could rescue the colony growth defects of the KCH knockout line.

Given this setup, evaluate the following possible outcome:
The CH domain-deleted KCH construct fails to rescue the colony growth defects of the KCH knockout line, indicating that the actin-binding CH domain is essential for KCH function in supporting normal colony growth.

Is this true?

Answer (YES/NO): NO